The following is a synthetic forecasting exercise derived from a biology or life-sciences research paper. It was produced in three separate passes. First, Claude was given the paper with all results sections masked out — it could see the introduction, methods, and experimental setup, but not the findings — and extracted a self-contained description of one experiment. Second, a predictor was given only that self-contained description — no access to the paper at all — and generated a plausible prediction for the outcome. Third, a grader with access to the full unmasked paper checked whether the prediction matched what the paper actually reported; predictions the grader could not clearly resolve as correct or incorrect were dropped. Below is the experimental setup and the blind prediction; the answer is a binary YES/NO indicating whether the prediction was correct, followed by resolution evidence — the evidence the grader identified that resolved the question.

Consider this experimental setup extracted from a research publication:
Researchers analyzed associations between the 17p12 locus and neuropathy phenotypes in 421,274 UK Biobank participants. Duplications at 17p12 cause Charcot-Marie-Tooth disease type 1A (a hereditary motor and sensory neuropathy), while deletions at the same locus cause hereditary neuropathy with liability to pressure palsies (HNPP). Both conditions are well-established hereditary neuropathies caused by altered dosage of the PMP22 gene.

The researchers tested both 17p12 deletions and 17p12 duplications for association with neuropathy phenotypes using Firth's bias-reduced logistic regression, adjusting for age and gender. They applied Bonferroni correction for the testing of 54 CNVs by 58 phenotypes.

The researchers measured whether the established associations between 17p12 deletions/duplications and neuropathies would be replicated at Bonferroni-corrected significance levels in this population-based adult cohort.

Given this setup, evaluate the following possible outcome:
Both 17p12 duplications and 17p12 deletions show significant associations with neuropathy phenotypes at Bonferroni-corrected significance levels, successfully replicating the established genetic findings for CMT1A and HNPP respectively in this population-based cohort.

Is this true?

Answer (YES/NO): YES